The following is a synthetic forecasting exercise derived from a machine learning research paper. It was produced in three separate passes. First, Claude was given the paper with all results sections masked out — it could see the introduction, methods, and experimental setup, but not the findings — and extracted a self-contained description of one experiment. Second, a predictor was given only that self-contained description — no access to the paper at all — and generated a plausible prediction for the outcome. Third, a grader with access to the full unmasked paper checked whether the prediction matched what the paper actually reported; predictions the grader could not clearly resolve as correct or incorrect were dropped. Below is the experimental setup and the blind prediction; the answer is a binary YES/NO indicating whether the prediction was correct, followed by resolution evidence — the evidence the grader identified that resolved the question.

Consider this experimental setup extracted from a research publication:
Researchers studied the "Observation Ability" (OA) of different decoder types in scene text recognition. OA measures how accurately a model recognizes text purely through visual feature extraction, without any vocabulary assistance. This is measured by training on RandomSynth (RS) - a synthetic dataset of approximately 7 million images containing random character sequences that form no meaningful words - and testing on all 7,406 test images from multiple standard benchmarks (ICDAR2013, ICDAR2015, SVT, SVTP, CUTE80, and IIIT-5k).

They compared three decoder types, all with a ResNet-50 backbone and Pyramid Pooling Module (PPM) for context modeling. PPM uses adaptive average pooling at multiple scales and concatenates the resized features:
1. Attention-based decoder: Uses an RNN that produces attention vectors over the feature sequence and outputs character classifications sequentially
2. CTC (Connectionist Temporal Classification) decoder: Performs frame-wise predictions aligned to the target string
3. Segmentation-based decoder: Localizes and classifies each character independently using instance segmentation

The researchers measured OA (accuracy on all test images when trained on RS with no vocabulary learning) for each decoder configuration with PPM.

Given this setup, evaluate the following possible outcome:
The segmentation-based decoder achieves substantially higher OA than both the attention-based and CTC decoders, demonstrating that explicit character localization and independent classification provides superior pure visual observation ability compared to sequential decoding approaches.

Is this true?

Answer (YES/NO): NO